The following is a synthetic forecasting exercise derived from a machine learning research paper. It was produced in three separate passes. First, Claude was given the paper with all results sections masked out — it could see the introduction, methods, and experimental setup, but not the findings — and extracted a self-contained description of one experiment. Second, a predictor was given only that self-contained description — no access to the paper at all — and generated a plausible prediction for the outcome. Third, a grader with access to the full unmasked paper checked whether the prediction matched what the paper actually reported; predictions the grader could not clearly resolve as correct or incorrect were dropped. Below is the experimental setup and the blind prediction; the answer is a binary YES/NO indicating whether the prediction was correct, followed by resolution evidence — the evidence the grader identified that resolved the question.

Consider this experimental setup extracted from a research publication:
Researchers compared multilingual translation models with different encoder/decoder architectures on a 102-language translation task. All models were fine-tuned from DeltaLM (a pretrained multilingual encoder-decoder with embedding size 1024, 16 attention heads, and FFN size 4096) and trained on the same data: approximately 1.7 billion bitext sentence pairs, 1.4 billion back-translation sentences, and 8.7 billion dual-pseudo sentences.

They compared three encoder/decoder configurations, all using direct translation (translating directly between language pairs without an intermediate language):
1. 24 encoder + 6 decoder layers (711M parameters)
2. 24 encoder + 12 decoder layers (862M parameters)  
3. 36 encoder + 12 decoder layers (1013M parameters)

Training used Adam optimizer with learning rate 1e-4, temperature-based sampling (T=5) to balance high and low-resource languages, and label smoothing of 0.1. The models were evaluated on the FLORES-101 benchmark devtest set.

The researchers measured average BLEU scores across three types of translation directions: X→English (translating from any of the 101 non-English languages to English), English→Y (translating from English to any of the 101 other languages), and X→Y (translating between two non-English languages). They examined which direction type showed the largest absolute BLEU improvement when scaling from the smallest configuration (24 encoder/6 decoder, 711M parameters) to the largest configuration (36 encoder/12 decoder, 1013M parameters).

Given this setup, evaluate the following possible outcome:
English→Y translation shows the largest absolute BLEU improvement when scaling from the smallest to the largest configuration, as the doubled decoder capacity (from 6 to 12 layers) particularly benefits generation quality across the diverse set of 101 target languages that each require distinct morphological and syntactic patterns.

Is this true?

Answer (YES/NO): YES